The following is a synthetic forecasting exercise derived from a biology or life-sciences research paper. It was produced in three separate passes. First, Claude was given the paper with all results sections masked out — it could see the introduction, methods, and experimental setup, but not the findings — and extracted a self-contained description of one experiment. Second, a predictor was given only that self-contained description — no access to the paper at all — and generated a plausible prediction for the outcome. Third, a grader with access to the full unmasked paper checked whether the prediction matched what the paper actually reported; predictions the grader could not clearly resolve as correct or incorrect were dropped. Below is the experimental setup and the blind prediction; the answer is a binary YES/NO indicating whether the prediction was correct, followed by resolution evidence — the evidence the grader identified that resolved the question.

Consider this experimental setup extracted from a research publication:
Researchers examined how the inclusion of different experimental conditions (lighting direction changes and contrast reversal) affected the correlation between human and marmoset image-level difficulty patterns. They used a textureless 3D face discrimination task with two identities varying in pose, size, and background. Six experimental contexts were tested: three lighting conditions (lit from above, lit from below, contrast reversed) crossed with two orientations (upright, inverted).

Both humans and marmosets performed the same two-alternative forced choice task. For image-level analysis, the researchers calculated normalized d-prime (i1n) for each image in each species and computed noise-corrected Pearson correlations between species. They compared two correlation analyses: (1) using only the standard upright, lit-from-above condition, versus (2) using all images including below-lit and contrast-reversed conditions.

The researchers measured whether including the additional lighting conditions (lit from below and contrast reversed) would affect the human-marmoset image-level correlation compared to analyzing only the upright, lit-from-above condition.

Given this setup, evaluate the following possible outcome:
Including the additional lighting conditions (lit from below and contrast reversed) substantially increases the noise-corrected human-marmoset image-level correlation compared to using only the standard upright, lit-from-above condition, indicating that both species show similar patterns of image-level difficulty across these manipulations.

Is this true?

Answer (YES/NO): NO